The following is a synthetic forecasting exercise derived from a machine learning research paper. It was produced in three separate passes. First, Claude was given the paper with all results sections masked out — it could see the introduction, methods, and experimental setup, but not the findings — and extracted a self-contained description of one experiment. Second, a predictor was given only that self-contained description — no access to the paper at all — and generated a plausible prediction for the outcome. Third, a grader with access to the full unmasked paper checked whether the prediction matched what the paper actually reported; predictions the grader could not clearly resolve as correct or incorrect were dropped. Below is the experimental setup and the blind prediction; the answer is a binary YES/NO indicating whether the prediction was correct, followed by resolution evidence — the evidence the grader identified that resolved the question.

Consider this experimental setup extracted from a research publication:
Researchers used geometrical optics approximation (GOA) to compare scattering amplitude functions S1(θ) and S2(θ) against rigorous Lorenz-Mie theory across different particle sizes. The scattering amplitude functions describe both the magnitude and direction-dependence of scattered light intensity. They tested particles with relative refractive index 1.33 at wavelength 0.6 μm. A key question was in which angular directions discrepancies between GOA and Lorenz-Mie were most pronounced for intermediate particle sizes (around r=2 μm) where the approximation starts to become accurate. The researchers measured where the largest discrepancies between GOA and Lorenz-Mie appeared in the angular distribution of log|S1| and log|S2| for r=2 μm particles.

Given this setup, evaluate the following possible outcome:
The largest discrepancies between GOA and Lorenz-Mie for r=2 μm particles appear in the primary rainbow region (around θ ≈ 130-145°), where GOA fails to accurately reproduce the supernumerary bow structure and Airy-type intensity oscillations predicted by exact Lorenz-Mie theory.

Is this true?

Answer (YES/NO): NO